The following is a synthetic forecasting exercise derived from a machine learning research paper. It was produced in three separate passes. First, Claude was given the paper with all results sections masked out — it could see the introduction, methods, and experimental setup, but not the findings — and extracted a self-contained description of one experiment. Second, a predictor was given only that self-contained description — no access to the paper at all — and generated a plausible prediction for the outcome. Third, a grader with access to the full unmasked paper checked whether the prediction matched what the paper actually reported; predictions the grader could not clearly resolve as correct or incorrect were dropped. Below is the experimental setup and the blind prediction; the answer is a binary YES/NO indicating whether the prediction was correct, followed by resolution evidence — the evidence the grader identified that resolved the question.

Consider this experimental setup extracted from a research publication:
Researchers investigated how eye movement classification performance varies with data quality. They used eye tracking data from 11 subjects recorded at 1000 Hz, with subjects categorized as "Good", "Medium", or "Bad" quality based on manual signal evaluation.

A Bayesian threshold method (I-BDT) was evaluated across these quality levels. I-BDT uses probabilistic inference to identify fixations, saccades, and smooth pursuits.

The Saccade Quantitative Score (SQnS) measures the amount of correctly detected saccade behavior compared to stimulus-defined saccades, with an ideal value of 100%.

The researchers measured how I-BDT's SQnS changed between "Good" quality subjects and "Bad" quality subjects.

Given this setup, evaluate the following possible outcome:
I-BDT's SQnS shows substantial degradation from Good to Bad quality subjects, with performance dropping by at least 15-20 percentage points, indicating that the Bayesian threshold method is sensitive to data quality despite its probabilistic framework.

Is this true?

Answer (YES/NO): NO